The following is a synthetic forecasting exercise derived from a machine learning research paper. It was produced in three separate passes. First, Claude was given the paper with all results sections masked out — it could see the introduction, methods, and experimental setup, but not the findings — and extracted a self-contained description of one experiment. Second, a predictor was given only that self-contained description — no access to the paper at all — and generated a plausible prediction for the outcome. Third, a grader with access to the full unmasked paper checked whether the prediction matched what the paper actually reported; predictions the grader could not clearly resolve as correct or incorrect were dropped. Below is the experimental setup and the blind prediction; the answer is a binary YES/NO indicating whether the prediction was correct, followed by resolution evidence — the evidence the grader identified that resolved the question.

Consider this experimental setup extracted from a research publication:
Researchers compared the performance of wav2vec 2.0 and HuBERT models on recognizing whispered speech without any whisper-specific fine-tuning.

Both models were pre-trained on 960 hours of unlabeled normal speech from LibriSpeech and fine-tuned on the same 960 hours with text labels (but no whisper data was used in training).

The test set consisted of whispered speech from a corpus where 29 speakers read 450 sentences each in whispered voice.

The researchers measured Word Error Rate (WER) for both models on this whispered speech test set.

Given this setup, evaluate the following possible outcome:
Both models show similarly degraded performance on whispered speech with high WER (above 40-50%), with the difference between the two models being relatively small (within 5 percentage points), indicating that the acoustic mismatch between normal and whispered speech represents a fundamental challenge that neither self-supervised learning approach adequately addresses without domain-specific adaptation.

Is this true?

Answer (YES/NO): NO